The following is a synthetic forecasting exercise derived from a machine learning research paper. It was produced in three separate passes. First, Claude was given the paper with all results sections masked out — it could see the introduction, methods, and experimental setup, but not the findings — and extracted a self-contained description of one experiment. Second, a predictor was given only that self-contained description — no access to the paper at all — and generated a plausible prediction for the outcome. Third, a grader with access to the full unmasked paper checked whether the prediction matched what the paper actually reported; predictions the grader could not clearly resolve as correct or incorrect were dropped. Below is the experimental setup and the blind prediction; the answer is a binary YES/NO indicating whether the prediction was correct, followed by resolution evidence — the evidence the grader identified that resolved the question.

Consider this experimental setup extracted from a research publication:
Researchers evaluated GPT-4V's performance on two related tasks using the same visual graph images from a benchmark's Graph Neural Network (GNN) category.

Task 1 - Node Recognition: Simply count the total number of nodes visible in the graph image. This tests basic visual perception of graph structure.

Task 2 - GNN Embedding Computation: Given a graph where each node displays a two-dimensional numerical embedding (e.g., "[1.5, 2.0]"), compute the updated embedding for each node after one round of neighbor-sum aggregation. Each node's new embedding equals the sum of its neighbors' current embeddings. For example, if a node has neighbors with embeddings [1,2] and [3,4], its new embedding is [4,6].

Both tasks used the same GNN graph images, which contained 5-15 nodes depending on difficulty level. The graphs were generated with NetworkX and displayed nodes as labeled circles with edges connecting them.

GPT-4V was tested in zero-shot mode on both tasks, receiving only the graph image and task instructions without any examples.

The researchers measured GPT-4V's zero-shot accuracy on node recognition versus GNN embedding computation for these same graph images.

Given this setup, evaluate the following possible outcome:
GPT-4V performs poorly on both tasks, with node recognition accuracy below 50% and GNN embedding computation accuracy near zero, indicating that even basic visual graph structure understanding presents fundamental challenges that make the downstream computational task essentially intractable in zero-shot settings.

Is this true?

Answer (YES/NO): NO